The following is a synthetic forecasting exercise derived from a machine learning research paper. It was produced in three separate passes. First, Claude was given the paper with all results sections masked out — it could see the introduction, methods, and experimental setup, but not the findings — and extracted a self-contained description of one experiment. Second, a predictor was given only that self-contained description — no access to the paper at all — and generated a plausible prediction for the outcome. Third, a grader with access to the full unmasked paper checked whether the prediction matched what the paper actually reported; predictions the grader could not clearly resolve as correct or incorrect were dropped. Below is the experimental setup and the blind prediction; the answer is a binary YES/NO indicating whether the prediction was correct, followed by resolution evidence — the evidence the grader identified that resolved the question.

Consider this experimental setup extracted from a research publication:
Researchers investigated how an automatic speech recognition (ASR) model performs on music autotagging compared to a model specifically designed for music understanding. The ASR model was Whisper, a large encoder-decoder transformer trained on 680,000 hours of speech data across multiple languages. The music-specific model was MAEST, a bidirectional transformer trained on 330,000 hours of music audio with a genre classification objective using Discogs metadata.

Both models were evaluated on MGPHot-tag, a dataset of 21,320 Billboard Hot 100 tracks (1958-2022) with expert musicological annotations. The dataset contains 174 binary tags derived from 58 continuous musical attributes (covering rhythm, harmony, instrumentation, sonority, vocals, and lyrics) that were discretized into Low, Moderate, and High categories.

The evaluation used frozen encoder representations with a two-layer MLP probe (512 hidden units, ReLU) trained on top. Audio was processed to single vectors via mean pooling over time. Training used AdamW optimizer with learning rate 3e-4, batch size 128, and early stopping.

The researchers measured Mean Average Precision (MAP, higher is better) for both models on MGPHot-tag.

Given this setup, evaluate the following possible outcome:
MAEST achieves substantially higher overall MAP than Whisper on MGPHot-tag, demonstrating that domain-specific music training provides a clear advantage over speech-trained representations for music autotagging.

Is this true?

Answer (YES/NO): NO